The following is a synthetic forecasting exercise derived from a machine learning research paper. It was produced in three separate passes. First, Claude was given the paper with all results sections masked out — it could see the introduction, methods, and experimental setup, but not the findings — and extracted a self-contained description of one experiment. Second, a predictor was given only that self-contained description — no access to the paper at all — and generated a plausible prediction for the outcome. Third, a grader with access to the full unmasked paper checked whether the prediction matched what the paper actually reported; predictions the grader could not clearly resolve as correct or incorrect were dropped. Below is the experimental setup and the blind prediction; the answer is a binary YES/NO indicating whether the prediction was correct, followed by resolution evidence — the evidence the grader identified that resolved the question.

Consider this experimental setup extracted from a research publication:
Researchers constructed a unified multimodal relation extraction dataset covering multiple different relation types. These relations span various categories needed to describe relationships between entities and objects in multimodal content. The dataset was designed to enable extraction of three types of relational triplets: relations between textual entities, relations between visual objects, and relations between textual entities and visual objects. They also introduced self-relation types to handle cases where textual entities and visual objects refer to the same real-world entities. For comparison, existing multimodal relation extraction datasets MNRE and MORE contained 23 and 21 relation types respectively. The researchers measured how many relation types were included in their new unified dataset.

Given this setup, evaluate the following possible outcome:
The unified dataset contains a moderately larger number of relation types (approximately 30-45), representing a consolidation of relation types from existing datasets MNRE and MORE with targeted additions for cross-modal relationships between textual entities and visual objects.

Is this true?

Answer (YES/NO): NO